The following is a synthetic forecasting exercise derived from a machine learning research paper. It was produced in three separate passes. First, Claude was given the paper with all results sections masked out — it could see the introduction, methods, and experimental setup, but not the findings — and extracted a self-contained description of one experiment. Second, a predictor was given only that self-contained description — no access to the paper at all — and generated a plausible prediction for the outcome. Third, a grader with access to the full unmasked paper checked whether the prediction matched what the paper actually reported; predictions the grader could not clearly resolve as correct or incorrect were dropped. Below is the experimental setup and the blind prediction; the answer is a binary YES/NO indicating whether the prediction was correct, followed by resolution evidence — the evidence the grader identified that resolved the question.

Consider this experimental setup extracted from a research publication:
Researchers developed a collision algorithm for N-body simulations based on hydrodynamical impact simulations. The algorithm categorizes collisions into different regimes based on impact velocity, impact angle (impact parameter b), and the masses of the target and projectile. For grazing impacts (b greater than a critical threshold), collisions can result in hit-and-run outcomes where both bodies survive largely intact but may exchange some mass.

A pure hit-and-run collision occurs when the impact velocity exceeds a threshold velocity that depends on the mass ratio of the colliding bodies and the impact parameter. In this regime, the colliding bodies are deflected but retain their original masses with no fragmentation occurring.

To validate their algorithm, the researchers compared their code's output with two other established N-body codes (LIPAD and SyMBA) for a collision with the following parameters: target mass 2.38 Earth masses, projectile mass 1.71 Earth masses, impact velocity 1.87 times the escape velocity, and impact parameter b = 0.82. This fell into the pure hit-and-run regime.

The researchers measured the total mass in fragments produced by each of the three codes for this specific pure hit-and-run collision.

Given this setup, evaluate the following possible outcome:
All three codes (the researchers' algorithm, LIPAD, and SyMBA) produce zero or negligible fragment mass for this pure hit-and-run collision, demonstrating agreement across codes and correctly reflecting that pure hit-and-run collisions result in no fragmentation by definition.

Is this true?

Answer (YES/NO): NO